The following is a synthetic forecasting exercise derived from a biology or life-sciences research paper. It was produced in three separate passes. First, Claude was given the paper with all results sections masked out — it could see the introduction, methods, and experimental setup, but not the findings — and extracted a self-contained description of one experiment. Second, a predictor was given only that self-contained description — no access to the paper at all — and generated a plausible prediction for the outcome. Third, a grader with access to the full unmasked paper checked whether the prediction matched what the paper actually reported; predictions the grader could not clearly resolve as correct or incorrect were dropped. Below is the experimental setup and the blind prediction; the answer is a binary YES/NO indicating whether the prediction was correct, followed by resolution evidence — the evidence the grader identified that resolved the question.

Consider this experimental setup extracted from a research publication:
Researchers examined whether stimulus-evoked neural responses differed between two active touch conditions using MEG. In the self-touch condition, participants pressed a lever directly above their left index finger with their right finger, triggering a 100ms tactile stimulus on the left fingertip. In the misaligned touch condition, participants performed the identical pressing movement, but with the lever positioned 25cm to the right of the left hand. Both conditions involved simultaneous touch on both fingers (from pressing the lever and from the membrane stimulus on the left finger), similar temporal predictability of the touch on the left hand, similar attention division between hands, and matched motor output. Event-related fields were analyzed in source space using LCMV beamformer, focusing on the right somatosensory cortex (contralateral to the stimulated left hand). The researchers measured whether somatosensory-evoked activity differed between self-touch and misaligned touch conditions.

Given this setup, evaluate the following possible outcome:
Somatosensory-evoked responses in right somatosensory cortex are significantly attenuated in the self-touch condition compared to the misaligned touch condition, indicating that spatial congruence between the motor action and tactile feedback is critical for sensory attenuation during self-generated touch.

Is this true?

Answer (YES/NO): YES